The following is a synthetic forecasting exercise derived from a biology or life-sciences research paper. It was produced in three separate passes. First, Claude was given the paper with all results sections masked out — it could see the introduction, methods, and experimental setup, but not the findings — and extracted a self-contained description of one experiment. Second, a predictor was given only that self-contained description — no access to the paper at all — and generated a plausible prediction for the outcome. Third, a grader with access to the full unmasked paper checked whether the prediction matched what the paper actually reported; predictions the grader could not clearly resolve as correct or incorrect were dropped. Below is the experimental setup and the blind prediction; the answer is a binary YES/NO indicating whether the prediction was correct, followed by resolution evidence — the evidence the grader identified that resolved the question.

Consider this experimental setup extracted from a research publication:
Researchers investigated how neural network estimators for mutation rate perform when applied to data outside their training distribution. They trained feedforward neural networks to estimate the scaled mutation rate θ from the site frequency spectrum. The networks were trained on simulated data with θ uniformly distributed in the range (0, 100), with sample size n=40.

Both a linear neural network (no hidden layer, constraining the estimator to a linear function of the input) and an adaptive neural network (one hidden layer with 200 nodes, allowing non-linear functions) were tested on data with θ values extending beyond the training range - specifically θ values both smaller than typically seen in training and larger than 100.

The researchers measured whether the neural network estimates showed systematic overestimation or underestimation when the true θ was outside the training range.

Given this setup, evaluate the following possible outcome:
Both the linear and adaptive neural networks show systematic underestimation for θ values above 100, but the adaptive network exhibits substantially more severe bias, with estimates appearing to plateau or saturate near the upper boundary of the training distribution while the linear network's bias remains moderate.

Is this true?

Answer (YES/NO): NO